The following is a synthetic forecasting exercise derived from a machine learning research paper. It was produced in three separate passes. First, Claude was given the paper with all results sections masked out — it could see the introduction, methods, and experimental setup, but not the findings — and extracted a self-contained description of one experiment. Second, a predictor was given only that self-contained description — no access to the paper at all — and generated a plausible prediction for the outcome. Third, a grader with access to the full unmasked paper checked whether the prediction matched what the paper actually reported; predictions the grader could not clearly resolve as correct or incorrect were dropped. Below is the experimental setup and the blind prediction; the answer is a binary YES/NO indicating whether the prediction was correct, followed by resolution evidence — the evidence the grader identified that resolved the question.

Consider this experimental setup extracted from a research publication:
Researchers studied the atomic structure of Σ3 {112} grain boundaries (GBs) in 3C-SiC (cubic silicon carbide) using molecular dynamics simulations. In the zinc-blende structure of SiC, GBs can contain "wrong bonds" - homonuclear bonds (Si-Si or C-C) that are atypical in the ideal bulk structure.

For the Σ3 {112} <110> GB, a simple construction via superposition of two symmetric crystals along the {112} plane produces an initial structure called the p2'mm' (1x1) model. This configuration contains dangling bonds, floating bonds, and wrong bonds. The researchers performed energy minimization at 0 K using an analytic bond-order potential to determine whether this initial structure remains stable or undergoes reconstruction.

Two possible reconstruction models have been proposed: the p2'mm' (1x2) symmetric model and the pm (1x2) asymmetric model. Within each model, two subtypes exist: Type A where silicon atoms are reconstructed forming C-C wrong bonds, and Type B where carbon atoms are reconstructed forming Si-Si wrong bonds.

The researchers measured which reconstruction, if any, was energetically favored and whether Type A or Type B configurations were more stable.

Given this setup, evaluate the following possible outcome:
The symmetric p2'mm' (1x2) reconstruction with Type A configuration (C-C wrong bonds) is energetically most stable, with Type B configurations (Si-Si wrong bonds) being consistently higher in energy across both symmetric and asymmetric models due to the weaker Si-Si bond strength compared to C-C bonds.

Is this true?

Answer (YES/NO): NO